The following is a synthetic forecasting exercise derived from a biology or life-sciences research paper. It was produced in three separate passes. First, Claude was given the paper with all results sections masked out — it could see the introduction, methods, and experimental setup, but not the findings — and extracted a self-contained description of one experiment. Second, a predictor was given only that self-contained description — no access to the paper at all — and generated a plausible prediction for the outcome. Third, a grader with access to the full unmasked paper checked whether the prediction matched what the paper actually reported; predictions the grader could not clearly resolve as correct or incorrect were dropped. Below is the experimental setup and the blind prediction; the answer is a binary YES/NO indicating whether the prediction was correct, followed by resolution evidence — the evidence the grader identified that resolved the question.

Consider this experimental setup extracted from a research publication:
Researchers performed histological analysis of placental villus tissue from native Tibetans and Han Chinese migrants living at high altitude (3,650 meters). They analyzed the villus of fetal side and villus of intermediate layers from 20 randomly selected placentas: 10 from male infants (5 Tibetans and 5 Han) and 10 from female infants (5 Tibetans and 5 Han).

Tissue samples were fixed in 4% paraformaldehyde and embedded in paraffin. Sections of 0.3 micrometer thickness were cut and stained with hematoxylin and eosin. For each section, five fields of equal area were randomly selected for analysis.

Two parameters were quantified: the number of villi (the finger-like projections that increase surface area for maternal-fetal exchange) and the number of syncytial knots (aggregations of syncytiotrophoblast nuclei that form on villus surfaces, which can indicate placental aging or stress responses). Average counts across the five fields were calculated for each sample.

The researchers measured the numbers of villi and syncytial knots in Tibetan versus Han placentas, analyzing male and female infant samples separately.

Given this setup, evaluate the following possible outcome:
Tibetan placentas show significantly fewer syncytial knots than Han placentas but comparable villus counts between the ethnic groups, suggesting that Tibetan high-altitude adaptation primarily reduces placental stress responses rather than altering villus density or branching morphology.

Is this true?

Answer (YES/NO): NO